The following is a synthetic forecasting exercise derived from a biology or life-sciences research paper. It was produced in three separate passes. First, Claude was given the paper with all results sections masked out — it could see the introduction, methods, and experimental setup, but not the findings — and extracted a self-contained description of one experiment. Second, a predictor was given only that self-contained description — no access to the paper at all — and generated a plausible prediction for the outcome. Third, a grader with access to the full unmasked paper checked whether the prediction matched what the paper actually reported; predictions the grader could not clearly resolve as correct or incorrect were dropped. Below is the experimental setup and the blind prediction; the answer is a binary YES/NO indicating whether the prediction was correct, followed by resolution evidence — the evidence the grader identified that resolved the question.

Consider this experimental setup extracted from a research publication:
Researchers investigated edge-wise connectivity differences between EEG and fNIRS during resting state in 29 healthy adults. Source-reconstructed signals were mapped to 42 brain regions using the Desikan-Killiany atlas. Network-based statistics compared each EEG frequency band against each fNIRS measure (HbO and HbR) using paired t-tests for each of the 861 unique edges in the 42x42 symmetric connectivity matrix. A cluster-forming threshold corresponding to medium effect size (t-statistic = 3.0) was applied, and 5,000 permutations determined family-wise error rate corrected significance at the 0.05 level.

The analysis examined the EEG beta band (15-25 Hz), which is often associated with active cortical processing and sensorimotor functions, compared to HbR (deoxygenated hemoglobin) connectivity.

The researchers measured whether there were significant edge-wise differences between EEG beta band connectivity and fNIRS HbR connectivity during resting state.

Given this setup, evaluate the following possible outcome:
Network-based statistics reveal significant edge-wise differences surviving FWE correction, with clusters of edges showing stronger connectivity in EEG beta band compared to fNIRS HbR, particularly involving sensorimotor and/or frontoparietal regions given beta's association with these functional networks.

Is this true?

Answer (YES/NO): NO